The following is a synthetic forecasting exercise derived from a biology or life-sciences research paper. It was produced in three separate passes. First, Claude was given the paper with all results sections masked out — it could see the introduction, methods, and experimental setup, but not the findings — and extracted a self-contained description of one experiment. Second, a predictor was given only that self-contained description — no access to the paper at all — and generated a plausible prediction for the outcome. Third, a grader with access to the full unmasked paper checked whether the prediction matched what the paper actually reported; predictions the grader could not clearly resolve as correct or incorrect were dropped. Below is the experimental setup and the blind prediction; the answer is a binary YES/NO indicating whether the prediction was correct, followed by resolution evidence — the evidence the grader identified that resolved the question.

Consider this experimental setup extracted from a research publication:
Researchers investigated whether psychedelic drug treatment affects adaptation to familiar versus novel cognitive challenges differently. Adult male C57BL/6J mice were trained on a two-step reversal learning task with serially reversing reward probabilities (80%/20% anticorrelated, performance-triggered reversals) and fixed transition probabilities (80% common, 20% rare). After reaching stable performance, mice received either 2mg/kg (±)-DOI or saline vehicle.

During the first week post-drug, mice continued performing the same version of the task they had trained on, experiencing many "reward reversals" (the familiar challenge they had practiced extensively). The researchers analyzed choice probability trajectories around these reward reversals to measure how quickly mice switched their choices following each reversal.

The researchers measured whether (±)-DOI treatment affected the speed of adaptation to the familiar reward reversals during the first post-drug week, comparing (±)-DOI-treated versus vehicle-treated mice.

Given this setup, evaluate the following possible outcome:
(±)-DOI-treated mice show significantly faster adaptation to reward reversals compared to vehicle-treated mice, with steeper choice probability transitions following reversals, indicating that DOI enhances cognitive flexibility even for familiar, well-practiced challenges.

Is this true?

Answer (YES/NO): NO